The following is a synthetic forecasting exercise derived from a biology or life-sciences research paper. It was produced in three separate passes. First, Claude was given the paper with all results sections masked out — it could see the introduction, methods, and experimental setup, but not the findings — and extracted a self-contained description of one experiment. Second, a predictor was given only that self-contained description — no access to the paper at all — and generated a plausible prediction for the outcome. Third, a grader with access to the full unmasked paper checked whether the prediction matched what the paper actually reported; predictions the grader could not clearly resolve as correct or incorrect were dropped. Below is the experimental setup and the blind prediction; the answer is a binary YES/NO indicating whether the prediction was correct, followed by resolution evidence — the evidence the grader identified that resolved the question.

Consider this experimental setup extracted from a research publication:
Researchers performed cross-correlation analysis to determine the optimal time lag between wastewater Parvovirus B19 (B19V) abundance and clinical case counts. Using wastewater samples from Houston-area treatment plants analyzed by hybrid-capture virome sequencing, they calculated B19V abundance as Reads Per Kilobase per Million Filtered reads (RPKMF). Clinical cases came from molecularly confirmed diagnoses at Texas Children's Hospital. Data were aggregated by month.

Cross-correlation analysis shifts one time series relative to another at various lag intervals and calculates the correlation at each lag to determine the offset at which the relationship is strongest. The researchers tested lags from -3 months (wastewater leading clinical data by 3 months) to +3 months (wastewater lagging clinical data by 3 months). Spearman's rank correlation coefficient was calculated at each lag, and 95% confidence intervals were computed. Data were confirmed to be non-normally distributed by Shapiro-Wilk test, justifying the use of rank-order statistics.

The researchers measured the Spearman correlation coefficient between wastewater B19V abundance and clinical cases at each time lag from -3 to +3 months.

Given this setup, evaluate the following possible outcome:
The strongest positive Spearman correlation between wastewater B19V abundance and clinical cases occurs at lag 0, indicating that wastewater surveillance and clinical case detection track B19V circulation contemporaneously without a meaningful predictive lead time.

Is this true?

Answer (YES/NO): NO